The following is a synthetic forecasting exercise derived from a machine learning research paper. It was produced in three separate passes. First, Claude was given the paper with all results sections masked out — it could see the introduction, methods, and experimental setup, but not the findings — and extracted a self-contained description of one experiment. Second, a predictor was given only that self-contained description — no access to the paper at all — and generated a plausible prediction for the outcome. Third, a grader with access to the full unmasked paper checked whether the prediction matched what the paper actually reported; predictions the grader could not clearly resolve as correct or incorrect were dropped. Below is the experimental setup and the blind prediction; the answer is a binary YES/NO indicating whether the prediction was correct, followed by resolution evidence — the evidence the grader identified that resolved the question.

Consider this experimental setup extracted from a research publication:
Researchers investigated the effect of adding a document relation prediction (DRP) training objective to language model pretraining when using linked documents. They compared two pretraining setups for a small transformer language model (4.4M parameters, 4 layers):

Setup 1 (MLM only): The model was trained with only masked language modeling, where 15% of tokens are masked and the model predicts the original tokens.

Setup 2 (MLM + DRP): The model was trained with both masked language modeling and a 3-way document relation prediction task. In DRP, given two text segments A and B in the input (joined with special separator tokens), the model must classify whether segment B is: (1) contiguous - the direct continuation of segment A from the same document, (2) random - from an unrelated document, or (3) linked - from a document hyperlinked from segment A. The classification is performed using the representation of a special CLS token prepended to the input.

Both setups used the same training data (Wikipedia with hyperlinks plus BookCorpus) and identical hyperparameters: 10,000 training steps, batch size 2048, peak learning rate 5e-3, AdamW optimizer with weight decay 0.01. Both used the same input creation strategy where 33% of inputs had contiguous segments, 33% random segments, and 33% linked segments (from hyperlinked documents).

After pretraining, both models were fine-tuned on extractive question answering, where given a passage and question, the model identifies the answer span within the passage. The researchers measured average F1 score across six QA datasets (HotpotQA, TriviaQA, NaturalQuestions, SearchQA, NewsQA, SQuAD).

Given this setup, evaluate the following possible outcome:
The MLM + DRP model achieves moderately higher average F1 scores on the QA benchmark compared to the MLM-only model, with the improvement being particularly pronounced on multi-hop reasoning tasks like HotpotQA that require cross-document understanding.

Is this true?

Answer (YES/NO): YES